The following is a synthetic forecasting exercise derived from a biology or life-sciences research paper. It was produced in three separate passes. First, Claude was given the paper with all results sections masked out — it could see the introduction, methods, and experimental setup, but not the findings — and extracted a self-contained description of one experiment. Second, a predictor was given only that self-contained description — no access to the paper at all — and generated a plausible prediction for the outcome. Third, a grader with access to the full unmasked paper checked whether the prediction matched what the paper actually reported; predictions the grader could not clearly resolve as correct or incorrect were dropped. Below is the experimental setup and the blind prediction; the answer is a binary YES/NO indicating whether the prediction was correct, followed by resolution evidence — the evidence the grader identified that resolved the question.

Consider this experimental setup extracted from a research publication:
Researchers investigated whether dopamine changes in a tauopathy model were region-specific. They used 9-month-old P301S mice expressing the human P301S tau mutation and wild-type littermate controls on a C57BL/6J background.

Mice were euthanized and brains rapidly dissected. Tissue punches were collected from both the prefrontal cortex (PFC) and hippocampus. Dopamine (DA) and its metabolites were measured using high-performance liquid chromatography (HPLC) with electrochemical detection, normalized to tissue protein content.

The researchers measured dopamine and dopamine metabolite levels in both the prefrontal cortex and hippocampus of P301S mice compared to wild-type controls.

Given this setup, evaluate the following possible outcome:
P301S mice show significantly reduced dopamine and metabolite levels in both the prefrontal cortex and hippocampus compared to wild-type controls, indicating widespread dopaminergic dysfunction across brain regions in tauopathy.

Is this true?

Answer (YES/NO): NO